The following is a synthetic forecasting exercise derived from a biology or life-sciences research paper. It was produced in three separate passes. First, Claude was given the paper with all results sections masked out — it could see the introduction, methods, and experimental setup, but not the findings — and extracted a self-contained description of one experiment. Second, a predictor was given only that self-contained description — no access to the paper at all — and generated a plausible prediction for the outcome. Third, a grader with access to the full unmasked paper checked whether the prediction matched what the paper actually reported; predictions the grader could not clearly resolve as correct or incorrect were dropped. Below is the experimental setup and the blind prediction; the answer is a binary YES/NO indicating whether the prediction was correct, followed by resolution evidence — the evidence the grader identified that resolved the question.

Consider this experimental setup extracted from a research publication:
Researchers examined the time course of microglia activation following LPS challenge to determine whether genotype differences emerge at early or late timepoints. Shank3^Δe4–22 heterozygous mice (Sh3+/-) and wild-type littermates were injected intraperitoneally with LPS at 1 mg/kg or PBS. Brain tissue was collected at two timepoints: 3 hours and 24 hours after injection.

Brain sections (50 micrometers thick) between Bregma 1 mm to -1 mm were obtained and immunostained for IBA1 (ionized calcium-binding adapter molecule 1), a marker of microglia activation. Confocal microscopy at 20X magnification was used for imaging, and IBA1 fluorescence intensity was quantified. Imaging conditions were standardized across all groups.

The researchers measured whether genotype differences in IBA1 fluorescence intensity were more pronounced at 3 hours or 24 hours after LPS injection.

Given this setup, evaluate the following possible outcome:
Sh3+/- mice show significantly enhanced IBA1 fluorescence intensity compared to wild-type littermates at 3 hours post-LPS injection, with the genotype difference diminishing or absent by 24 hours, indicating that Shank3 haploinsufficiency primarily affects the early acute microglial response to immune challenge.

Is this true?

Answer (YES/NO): NO